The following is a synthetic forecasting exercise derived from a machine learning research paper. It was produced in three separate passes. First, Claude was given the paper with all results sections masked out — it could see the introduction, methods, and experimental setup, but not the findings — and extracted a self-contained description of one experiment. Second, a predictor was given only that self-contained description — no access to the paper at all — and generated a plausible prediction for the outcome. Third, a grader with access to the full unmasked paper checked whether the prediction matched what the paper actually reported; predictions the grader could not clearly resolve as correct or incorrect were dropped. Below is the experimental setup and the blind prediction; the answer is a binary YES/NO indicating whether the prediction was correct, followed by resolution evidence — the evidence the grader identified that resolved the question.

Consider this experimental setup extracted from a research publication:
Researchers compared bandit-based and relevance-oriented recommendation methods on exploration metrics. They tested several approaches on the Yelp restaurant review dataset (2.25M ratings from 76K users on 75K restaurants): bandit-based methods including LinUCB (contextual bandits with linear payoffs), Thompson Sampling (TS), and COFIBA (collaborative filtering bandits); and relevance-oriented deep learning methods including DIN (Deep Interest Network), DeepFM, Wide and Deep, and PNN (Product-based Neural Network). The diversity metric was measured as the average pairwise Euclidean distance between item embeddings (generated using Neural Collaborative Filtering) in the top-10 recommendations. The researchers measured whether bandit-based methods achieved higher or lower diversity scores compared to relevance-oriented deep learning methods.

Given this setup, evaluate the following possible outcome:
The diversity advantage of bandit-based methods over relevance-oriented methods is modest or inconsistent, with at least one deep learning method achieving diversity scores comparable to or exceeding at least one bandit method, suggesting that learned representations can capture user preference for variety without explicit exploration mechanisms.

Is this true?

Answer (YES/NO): NO